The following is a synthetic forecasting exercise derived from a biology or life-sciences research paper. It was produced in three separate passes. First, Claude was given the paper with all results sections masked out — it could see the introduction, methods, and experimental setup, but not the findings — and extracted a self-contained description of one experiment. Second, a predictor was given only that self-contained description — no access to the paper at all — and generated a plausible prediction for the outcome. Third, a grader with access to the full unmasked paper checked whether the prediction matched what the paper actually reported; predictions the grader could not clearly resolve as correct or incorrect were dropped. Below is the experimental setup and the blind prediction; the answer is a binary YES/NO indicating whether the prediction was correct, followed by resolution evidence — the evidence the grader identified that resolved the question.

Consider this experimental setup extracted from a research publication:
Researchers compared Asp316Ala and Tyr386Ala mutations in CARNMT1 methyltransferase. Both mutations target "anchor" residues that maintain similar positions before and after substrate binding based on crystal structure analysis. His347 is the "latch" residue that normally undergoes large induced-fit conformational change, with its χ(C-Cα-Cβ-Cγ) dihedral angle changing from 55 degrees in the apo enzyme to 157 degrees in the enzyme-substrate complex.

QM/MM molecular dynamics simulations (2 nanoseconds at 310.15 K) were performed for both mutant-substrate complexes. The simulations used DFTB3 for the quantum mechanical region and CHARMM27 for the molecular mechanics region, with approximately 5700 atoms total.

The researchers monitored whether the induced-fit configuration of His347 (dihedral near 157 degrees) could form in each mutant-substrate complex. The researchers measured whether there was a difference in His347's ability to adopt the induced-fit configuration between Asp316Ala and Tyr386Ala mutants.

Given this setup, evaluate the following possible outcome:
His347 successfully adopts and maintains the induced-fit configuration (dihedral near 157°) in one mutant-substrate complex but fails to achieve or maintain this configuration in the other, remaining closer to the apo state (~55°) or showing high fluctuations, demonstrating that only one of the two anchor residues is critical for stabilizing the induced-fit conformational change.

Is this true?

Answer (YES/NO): YES